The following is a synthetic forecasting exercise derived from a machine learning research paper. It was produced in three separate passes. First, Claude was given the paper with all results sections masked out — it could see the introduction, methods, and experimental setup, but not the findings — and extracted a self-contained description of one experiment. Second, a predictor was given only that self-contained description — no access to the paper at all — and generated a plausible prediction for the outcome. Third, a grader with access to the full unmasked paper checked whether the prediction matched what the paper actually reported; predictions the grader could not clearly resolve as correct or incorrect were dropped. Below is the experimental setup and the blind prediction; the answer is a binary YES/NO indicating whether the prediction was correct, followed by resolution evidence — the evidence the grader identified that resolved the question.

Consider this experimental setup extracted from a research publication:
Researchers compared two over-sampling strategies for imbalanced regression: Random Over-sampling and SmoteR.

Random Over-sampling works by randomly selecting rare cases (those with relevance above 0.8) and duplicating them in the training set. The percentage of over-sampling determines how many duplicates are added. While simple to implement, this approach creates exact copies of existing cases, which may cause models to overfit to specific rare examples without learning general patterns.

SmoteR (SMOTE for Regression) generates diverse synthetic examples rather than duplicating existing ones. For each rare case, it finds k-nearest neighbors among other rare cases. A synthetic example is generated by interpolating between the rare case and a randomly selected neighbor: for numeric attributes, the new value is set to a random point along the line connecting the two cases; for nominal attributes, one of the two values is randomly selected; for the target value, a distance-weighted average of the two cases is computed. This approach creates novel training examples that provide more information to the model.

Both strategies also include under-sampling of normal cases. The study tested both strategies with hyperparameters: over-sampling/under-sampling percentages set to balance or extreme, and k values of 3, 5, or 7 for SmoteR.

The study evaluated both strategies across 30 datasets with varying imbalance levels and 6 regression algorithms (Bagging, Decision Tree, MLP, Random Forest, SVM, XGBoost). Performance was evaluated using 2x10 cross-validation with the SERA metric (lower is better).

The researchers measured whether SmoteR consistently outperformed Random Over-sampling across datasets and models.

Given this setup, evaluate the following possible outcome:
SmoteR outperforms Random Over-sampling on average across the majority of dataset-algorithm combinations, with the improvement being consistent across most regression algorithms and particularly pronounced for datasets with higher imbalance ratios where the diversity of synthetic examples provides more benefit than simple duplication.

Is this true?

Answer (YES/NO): NO